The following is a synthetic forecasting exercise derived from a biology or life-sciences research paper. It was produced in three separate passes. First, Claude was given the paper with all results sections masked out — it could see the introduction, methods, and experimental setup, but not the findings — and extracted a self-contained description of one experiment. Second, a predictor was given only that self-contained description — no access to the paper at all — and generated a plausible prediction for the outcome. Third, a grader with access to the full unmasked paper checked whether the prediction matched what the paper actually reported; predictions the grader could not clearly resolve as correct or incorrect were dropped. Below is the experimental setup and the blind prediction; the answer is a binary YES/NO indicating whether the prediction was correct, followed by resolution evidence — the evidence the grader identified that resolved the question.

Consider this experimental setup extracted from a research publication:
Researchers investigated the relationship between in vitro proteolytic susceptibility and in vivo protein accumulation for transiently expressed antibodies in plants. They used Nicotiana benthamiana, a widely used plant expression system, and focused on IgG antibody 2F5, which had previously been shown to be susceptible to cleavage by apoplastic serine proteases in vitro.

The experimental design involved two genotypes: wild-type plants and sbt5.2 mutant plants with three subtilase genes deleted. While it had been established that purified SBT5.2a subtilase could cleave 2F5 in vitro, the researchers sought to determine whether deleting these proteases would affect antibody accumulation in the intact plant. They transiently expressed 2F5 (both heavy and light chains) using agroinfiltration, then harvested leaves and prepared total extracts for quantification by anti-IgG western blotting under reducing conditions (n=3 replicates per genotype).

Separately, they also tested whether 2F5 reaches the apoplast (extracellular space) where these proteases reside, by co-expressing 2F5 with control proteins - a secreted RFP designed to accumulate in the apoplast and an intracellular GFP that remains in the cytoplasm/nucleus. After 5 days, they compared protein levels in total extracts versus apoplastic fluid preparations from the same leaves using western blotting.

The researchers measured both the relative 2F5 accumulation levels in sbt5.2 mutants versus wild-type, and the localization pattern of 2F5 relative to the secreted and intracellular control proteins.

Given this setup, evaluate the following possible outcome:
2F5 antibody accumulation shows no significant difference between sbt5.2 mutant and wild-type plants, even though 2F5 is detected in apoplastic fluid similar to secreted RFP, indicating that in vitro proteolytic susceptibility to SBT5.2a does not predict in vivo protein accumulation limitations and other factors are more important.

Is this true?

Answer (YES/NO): NO